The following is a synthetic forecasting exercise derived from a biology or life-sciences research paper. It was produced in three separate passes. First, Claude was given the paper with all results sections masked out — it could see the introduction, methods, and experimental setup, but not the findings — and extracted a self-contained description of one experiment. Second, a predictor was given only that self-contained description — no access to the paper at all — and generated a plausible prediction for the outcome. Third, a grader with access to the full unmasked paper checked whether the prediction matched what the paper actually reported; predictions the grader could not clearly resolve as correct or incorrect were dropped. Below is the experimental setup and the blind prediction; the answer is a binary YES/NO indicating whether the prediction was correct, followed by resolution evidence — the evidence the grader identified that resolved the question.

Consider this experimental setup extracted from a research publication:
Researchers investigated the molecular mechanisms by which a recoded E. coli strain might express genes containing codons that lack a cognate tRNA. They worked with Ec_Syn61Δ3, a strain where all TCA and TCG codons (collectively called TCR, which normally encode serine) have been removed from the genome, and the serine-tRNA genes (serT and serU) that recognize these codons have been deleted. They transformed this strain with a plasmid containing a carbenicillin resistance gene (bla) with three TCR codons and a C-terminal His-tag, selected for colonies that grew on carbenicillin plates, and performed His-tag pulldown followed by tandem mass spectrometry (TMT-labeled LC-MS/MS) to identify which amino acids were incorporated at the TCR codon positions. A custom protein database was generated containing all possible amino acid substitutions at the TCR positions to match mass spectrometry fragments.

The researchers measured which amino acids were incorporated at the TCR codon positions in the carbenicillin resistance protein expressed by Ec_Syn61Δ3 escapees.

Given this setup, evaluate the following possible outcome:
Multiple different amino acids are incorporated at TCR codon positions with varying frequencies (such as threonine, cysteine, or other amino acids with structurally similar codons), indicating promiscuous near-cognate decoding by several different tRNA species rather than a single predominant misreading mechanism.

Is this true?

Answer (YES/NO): NO